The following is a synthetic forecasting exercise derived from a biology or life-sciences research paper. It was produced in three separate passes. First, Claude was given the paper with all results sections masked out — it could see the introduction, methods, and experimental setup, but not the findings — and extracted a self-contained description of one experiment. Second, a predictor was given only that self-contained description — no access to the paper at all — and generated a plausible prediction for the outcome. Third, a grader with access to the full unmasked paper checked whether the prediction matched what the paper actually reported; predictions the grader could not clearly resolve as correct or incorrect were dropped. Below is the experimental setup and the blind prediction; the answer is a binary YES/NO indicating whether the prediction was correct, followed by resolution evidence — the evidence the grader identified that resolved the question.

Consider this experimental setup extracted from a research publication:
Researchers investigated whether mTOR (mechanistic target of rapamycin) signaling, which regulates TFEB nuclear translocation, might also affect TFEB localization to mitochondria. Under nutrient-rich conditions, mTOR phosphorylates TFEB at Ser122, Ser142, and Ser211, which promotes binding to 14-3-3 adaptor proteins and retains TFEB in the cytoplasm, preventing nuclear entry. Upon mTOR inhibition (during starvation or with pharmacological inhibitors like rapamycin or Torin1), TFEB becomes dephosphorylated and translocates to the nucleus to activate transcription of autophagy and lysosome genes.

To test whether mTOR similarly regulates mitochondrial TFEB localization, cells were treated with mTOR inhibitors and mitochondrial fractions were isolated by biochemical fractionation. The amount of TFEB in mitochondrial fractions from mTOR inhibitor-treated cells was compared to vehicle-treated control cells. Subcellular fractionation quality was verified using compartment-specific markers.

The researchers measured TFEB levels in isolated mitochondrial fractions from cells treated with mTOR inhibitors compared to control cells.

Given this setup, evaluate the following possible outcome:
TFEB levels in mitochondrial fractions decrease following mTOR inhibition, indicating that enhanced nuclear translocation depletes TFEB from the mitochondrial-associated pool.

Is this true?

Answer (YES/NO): NO